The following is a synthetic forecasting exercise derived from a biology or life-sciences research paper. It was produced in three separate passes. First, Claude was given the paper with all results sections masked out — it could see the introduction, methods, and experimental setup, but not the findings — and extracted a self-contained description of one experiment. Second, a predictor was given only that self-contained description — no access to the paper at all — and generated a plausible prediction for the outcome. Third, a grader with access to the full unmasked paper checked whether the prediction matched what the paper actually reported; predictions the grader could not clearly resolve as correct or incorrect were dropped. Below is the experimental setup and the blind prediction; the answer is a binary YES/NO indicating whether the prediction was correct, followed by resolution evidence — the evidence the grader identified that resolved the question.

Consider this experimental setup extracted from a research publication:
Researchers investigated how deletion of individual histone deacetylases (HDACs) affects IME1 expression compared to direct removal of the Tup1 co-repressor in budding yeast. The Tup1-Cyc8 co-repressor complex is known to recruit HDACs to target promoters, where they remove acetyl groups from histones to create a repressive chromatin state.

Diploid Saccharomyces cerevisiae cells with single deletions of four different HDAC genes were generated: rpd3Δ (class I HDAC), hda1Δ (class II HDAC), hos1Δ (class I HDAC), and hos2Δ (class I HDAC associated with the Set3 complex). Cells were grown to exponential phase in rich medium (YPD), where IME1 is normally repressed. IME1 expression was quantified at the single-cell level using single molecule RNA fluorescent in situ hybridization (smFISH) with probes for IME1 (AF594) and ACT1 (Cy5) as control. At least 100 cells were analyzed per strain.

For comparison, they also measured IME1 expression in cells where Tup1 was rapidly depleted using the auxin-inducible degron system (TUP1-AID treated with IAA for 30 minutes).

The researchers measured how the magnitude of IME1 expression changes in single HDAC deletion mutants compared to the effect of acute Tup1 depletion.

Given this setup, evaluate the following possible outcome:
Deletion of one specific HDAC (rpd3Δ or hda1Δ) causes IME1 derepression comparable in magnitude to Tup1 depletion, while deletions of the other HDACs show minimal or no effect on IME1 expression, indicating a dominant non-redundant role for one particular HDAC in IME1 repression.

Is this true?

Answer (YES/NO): NO